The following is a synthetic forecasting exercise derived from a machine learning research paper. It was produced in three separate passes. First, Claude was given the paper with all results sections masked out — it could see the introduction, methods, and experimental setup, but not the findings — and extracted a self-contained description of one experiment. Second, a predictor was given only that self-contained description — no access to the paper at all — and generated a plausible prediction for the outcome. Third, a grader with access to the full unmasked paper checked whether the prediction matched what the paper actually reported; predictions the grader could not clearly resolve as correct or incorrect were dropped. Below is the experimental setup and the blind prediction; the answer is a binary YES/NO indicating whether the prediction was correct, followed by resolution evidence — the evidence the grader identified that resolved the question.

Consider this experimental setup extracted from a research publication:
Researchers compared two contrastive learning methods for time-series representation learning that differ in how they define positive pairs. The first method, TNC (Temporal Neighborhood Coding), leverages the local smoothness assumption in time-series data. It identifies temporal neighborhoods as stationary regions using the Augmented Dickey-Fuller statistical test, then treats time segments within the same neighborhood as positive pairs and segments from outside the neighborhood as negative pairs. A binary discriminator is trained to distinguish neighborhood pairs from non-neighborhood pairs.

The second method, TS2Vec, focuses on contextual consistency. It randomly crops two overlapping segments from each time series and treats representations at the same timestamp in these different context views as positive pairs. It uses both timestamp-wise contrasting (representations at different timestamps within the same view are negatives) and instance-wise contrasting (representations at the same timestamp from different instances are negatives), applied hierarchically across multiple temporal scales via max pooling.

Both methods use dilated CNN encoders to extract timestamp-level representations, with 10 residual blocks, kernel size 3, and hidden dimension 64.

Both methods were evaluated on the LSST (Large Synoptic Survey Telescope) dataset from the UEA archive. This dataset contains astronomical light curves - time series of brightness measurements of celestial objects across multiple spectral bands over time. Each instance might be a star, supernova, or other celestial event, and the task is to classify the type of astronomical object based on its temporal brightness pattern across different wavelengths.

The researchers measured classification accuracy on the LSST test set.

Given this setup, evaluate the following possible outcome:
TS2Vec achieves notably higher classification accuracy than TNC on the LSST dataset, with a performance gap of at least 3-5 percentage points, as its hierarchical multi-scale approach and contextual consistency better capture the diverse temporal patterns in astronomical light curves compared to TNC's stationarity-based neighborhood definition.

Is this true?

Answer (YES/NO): NO